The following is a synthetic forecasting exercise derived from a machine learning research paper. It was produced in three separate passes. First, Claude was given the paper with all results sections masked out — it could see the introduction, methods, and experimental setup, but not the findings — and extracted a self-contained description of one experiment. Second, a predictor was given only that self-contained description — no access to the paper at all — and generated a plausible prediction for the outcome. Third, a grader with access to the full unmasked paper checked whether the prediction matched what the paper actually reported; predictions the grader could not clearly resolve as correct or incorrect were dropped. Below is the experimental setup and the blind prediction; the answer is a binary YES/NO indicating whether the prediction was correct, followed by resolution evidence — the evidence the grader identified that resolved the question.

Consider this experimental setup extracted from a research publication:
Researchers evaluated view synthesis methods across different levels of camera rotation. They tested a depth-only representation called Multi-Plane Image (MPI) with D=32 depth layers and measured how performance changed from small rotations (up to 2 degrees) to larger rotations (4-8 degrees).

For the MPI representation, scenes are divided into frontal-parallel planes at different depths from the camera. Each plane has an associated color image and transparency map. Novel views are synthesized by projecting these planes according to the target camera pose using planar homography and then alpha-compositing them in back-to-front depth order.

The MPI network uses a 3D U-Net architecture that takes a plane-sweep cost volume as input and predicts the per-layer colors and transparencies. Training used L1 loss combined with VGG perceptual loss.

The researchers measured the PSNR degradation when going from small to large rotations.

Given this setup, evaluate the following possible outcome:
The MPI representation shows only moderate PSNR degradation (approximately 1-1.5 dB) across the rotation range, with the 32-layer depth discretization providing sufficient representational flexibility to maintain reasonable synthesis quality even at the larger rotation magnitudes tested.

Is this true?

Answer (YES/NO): NO